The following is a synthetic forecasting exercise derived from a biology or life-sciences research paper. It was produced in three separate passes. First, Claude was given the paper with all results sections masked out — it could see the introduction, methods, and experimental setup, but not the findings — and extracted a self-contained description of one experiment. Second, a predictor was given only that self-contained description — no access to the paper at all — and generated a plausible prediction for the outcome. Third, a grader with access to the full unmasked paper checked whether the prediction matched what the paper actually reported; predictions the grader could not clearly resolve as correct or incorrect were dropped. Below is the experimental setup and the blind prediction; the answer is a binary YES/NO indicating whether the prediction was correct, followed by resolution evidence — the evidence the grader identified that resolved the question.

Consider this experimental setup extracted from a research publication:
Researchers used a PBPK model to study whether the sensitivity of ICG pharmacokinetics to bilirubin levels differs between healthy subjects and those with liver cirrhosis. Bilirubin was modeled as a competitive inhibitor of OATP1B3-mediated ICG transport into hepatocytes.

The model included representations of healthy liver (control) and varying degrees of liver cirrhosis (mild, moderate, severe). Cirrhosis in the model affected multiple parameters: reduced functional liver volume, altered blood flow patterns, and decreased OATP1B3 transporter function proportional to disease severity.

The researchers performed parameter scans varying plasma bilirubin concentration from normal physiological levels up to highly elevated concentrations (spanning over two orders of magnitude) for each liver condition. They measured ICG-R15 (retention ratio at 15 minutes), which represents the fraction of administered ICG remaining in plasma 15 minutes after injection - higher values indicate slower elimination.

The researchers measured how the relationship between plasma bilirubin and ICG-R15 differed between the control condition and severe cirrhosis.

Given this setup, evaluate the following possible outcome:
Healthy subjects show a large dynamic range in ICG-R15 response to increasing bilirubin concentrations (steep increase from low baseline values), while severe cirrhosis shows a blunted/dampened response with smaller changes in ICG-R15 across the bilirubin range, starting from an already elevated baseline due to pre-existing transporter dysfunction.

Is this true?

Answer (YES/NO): NO